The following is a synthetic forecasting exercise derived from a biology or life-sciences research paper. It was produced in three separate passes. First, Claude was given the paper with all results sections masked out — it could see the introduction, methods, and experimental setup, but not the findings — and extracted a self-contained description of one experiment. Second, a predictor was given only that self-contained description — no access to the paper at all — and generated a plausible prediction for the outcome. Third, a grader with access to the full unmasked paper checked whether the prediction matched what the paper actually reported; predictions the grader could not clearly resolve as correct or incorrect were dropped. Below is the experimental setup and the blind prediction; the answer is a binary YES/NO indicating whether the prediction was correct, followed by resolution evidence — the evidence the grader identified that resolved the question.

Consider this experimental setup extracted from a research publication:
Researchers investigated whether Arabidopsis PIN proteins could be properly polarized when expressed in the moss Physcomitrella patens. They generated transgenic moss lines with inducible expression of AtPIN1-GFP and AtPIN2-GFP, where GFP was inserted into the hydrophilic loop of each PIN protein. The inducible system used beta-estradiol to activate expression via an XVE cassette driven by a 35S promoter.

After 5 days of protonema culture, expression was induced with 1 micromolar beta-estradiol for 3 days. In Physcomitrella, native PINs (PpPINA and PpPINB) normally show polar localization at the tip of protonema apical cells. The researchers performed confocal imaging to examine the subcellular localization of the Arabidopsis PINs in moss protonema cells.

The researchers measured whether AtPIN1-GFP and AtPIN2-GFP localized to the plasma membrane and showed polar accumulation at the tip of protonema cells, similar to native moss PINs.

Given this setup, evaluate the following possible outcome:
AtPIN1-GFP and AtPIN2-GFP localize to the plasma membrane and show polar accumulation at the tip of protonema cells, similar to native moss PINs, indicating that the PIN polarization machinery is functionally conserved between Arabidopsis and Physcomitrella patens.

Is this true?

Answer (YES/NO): NO